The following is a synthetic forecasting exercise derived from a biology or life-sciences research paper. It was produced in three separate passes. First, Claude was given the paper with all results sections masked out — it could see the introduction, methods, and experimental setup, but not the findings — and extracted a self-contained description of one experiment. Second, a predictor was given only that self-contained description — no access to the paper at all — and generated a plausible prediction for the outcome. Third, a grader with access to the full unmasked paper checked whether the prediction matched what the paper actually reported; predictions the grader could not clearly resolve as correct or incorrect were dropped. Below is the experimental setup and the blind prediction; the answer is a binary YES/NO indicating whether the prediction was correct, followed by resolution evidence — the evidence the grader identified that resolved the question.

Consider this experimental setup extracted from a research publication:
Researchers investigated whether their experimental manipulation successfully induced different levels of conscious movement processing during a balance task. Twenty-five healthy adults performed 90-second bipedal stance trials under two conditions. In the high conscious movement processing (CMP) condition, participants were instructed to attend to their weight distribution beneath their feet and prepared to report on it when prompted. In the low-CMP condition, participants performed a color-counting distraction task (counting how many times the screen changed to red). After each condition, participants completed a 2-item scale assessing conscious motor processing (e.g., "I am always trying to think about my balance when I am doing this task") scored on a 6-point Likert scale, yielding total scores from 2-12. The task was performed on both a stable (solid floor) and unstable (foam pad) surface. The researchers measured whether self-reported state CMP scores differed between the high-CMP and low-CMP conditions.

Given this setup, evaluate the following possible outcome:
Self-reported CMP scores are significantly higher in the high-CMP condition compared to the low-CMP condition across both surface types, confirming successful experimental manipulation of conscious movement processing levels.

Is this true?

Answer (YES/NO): YES